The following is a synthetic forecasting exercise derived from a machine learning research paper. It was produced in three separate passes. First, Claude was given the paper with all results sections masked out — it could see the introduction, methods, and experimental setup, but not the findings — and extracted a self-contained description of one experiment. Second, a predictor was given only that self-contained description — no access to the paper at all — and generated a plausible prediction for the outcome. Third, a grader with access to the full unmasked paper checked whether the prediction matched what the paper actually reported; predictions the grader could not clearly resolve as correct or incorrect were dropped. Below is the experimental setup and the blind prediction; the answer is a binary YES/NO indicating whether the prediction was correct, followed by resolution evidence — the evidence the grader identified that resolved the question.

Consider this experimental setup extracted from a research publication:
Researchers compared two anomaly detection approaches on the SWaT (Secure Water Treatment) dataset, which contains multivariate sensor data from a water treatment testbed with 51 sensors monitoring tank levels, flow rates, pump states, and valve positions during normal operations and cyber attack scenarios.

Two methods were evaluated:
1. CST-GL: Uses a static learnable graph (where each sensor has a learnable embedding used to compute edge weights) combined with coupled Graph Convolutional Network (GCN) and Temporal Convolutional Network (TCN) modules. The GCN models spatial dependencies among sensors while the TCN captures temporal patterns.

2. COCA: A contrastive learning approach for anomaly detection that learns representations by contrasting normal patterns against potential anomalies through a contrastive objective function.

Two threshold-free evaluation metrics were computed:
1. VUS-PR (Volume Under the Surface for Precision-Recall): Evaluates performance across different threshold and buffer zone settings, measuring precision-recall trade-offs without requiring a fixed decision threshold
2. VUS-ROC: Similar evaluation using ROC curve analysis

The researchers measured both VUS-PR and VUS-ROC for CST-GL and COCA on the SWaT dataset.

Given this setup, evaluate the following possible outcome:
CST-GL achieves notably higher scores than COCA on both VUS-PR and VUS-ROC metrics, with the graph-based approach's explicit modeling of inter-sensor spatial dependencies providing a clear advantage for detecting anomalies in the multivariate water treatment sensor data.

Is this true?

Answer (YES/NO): YES